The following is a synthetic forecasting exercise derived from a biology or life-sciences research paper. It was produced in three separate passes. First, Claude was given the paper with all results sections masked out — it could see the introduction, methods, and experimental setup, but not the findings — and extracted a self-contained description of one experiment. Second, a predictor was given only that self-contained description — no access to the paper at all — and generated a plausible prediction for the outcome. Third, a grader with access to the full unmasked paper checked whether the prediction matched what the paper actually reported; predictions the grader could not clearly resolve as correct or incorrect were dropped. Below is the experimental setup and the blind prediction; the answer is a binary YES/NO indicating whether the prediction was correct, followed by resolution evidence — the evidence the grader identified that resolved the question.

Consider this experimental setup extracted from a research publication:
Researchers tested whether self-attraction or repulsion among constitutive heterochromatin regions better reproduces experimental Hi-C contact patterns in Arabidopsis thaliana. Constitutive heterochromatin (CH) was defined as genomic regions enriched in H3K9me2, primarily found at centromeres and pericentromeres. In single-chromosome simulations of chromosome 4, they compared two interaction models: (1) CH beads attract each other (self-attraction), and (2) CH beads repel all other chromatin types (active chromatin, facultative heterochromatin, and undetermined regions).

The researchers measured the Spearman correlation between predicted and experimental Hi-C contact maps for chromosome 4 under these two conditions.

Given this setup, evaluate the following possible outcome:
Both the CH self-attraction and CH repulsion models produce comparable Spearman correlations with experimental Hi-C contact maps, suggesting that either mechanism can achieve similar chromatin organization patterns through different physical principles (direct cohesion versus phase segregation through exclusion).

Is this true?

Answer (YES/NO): NO